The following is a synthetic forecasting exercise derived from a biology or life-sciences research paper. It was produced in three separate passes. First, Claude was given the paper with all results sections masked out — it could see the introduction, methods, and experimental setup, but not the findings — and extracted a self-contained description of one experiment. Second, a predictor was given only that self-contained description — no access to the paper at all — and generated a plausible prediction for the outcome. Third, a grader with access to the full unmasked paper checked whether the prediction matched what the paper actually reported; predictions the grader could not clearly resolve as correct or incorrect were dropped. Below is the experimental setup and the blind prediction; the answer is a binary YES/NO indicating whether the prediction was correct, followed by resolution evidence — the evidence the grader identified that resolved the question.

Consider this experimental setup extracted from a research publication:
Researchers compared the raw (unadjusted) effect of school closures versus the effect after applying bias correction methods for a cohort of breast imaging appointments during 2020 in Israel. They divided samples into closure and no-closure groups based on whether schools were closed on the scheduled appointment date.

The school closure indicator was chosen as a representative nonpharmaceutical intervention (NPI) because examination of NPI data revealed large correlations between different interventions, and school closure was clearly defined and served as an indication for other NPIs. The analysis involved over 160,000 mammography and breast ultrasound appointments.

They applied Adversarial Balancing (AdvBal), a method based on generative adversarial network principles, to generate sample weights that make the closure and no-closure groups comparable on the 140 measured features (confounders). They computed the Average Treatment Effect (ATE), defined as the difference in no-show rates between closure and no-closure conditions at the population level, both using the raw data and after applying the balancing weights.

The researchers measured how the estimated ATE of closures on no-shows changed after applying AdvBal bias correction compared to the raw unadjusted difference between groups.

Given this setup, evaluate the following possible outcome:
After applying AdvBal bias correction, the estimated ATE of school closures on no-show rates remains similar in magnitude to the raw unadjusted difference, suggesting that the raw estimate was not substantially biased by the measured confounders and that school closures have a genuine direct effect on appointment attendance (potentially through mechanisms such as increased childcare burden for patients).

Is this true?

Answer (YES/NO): NO